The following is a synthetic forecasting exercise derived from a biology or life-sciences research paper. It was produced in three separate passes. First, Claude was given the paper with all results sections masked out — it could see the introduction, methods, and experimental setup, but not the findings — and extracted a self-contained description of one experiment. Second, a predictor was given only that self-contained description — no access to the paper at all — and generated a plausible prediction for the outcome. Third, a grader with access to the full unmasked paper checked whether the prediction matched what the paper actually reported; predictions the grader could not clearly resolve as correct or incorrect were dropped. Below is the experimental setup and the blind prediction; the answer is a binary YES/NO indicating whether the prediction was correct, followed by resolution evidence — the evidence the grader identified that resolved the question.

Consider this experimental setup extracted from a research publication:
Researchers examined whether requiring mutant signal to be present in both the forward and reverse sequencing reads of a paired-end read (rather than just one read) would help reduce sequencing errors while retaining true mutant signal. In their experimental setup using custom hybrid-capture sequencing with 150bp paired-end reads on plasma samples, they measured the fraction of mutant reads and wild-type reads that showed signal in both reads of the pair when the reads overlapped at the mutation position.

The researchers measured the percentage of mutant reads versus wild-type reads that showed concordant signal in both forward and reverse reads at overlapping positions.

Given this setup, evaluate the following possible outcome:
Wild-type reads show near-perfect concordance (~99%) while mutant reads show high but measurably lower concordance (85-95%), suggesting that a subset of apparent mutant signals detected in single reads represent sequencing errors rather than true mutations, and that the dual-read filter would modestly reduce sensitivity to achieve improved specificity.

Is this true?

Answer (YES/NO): NO